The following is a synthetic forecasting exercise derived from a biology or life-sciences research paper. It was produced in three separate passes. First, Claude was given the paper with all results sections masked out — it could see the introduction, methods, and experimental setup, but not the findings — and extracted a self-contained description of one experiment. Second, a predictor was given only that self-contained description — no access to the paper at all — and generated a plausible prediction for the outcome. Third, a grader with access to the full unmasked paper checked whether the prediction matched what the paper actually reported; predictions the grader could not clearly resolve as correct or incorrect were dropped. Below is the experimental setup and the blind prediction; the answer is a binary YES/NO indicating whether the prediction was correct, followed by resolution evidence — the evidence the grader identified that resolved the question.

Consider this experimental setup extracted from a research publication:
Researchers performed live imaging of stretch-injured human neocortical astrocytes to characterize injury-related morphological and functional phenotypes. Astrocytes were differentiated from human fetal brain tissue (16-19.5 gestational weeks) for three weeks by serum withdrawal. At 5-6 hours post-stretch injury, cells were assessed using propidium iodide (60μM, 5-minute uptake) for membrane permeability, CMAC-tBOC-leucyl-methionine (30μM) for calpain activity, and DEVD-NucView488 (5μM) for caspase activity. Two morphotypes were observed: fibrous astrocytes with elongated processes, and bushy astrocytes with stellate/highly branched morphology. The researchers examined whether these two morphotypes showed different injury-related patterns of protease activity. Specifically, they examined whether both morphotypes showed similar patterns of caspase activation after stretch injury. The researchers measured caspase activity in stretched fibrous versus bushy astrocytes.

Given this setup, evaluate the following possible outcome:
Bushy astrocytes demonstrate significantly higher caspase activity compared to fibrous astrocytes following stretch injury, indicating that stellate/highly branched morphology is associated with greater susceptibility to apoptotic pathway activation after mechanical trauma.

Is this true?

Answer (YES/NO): NO